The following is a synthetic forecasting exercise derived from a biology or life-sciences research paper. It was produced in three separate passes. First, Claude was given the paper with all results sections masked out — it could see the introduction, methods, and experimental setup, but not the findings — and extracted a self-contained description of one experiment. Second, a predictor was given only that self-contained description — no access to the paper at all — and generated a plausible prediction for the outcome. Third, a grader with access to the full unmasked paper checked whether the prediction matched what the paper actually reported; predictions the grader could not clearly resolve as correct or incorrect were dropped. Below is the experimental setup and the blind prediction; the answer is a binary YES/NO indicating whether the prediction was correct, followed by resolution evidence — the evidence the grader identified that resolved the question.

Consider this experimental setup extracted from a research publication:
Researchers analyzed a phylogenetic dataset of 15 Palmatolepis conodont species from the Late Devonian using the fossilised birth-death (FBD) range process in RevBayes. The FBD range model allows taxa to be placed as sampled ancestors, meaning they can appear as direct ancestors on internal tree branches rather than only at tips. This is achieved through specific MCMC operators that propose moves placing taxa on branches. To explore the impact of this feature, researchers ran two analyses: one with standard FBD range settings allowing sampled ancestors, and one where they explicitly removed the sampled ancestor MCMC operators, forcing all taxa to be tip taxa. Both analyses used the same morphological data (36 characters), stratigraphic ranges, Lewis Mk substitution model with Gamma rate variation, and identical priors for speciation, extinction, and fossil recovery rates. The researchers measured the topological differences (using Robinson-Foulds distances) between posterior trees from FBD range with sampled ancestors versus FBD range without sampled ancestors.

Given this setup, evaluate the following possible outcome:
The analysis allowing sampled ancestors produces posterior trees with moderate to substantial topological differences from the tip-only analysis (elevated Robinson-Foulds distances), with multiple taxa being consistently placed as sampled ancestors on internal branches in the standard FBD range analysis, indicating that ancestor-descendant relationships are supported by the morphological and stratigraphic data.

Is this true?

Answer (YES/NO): NO